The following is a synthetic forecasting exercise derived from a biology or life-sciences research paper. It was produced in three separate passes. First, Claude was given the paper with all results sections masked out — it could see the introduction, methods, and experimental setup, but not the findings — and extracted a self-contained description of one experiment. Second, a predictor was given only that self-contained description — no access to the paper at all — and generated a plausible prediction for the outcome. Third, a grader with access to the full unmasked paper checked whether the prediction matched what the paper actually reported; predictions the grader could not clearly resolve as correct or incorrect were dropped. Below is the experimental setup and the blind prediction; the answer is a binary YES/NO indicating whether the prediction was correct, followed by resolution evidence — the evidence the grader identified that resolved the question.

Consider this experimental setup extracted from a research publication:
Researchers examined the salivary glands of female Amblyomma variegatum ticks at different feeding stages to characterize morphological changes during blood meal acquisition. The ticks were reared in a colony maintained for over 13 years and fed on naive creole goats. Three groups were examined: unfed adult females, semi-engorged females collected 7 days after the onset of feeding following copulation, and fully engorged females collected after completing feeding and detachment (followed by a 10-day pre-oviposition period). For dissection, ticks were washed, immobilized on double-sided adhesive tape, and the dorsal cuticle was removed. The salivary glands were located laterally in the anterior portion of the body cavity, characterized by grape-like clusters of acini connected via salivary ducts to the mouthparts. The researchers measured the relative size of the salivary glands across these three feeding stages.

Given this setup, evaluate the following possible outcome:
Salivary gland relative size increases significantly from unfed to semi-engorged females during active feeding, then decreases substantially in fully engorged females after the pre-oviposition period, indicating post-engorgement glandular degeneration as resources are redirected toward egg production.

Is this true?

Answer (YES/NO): YES